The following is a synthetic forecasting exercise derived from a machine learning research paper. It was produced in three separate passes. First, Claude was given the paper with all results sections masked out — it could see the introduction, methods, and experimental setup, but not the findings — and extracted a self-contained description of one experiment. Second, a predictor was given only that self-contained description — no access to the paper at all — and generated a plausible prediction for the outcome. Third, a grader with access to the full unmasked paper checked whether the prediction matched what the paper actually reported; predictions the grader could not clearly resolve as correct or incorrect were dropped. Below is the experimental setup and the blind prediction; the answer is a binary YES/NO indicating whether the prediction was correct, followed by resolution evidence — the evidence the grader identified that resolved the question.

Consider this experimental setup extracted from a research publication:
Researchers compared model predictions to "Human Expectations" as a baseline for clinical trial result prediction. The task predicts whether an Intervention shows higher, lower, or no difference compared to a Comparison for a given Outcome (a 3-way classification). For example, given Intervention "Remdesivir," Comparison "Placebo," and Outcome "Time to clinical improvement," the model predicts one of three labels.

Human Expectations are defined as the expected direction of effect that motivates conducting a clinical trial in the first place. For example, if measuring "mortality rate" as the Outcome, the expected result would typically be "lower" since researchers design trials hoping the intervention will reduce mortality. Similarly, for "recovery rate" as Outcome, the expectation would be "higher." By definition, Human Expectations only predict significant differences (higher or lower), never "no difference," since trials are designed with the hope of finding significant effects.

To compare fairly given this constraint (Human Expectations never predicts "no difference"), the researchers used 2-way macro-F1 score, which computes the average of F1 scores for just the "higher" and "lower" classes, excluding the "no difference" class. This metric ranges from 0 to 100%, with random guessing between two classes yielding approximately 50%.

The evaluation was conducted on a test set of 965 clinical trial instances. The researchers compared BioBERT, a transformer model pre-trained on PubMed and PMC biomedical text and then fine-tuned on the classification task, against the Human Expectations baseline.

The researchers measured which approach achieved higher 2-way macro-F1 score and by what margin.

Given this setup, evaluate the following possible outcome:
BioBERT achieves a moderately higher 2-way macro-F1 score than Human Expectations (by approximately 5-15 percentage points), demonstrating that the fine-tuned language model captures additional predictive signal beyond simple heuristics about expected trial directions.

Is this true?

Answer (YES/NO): NO